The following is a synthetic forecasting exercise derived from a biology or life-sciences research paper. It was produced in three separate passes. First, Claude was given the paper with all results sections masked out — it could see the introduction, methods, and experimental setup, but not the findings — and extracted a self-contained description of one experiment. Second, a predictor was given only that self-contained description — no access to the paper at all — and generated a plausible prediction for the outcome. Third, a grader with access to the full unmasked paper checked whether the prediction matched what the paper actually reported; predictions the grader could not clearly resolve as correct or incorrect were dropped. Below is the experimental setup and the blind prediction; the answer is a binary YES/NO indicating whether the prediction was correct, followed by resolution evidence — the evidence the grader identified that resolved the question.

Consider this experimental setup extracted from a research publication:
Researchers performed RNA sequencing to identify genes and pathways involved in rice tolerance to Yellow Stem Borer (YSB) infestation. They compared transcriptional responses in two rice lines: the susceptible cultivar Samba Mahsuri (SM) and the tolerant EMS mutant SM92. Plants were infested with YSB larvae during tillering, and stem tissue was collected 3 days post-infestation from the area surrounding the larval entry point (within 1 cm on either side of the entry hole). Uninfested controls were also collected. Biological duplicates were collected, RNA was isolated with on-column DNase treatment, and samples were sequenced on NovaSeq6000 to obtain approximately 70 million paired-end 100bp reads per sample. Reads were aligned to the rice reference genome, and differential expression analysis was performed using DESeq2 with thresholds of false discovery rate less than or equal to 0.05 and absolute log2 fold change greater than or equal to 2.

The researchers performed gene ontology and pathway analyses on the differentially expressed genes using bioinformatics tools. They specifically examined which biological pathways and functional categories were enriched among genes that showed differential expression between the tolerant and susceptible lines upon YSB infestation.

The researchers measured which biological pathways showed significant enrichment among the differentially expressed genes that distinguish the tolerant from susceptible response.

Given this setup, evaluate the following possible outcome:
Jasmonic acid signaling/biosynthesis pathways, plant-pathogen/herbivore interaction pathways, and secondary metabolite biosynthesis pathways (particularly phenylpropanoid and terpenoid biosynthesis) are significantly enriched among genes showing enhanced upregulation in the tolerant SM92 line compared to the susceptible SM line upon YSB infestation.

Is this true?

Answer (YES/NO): NO